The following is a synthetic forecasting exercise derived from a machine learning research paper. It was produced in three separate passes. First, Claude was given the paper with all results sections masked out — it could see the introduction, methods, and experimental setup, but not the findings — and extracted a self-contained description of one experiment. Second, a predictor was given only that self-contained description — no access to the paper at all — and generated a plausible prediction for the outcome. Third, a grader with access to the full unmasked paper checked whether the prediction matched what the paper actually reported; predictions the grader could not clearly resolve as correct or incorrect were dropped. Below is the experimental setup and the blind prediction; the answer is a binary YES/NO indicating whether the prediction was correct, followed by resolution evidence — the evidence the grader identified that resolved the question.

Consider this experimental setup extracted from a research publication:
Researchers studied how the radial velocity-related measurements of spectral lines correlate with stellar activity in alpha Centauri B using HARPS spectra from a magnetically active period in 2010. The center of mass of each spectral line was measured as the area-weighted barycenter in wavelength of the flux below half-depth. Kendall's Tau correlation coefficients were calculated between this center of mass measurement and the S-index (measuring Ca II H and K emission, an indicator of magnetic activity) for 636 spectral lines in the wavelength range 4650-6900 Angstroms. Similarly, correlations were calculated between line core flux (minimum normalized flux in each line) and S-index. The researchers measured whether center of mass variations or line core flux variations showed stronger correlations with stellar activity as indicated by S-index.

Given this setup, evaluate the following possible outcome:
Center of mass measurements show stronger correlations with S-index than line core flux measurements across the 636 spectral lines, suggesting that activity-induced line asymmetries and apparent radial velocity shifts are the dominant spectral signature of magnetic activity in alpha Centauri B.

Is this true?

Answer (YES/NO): NO